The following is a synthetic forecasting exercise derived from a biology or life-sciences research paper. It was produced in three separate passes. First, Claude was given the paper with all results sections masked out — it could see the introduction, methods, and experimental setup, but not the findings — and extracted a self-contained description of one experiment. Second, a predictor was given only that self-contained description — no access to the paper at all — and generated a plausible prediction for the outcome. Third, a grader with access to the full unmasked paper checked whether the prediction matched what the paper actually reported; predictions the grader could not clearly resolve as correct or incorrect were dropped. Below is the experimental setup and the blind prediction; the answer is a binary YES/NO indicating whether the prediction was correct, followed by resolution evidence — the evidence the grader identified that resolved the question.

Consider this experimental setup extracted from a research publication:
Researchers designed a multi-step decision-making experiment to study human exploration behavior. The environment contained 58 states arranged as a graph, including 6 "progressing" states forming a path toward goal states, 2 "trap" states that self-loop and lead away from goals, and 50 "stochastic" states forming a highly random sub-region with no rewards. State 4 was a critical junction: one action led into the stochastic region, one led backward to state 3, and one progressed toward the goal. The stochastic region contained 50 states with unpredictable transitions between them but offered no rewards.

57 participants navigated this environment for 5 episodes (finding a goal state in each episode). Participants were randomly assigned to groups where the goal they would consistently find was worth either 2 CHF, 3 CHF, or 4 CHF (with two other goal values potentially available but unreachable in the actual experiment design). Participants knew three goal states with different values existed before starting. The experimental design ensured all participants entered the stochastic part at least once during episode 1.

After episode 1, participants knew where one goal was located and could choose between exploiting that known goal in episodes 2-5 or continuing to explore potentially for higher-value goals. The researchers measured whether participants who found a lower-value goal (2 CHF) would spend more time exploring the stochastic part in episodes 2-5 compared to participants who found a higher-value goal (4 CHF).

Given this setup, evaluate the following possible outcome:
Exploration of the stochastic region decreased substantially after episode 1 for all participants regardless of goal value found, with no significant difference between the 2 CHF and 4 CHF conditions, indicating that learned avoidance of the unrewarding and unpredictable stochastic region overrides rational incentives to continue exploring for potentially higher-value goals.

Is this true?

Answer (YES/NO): NO